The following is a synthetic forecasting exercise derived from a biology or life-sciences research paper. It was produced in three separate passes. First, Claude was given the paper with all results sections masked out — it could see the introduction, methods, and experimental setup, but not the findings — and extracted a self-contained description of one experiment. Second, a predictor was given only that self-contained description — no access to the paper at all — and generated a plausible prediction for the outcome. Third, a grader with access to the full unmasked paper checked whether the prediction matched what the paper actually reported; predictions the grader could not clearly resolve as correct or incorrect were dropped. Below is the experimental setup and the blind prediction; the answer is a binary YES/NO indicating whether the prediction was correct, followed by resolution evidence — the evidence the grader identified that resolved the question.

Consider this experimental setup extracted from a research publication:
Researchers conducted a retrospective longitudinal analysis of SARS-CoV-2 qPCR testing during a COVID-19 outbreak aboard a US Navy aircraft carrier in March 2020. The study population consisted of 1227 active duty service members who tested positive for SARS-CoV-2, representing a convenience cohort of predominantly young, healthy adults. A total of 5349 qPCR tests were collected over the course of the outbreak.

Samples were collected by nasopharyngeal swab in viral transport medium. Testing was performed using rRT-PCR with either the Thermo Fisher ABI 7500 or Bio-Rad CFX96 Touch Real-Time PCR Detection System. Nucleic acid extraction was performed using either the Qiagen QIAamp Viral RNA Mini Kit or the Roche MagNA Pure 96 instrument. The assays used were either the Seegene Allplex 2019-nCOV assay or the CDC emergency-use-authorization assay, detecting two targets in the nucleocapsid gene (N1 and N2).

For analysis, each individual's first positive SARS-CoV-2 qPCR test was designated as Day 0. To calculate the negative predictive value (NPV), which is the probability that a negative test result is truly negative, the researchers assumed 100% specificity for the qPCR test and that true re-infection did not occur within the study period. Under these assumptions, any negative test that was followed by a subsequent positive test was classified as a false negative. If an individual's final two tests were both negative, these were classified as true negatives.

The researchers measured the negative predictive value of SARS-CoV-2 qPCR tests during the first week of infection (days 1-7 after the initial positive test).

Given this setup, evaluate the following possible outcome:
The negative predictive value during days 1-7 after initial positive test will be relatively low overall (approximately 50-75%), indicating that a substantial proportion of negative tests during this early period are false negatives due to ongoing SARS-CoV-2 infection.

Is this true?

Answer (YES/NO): NO